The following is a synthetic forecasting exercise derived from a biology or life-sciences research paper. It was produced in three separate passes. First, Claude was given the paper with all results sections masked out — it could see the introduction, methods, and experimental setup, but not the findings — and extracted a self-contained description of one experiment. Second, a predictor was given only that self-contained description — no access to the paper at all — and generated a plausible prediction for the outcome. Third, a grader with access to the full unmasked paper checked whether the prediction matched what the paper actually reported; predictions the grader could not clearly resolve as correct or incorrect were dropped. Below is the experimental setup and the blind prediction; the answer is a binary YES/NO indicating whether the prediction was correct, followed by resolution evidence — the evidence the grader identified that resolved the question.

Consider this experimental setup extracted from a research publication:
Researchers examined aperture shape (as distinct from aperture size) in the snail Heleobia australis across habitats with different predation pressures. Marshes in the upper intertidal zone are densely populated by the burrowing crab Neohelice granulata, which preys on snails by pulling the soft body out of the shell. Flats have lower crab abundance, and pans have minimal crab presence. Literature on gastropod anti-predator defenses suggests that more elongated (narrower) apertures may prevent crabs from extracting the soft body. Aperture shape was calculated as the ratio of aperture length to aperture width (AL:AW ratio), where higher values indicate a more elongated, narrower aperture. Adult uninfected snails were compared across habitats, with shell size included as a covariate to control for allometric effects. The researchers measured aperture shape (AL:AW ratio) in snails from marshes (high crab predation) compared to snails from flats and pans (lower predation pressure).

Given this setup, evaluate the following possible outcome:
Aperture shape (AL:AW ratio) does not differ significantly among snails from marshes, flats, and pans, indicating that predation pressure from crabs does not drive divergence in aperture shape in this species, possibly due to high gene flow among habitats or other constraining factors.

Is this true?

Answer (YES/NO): NO